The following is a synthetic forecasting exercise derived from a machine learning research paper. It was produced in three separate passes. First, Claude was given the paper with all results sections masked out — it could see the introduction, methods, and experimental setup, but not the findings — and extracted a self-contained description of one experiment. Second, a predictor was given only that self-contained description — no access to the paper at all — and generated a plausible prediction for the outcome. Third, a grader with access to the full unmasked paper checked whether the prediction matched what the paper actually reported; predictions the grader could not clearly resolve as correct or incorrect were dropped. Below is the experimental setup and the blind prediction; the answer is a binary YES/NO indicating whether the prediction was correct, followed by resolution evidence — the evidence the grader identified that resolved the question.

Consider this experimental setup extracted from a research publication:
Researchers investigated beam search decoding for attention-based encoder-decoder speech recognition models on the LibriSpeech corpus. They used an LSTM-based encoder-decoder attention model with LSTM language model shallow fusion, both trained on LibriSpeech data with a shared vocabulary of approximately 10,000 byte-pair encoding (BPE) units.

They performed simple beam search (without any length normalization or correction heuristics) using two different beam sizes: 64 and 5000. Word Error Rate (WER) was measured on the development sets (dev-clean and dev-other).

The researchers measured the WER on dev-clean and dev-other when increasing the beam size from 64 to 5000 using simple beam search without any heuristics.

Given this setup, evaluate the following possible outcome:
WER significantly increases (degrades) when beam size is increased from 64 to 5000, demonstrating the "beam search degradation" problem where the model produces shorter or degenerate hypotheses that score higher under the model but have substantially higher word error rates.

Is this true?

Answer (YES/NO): YES